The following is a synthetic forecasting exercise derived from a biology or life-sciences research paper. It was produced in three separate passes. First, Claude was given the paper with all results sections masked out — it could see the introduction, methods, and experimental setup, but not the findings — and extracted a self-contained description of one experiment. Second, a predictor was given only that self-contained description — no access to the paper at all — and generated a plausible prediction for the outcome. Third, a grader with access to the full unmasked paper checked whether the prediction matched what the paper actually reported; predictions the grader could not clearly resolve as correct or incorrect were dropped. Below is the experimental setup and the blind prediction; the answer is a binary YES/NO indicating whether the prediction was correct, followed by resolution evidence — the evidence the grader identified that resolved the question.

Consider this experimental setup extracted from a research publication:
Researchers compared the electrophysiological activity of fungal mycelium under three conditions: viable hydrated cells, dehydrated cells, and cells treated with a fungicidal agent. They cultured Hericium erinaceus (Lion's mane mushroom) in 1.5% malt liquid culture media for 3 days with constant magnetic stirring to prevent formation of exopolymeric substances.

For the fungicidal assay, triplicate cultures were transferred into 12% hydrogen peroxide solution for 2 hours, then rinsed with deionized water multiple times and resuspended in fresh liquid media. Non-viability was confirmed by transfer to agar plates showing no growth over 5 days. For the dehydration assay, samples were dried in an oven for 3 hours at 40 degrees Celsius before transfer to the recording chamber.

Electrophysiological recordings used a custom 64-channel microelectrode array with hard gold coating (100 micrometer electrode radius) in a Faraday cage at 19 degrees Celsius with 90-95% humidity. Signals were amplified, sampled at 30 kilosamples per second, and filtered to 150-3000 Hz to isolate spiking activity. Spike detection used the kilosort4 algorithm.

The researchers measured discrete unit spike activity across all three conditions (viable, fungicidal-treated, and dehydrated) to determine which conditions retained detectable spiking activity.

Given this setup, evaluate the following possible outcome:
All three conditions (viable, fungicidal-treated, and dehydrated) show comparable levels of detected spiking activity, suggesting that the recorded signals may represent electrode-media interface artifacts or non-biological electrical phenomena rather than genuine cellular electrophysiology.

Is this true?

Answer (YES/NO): NO